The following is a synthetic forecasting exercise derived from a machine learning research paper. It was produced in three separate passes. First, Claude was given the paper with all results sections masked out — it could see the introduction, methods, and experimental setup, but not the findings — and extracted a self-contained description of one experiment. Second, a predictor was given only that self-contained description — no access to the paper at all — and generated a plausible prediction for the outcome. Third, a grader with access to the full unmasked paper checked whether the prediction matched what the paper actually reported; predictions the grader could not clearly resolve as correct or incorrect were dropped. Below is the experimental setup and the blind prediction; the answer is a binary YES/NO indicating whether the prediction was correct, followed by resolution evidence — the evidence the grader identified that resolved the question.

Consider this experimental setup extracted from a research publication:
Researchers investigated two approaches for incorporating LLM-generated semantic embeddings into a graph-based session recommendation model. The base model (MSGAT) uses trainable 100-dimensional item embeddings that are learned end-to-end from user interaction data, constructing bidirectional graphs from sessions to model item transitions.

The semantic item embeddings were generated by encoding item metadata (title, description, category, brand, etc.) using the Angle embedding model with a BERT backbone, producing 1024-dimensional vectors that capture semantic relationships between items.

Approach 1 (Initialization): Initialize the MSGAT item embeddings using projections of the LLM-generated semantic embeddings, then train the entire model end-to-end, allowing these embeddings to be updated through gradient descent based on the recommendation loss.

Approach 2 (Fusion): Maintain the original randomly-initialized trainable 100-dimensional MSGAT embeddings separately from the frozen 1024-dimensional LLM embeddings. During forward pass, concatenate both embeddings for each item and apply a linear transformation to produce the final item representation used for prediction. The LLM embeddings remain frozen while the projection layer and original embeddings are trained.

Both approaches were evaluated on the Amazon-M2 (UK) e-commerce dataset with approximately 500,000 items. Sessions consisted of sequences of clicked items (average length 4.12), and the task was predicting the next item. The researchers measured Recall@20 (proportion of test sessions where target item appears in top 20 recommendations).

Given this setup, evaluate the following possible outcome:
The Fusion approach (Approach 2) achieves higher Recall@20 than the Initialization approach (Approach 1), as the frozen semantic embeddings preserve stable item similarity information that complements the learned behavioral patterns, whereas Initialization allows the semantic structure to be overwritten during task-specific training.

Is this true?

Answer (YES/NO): YES